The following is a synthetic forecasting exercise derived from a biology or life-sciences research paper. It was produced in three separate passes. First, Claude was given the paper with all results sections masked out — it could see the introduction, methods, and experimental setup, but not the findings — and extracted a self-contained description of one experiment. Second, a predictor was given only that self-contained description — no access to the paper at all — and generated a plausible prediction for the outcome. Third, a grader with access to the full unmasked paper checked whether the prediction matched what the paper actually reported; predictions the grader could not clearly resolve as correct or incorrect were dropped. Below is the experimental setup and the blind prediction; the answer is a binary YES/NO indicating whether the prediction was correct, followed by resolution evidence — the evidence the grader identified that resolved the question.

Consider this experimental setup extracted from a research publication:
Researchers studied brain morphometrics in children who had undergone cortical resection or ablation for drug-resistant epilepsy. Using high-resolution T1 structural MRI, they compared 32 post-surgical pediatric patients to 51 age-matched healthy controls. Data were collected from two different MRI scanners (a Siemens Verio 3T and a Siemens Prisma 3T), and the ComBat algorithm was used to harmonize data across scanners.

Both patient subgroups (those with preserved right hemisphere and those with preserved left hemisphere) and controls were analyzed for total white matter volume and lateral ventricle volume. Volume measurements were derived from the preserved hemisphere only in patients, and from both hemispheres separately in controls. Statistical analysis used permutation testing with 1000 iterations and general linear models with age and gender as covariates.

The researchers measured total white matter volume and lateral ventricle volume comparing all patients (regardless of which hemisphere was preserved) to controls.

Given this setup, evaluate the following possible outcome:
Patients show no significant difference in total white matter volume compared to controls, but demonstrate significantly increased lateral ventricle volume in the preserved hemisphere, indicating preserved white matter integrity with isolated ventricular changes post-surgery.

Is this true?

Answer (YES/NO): NO